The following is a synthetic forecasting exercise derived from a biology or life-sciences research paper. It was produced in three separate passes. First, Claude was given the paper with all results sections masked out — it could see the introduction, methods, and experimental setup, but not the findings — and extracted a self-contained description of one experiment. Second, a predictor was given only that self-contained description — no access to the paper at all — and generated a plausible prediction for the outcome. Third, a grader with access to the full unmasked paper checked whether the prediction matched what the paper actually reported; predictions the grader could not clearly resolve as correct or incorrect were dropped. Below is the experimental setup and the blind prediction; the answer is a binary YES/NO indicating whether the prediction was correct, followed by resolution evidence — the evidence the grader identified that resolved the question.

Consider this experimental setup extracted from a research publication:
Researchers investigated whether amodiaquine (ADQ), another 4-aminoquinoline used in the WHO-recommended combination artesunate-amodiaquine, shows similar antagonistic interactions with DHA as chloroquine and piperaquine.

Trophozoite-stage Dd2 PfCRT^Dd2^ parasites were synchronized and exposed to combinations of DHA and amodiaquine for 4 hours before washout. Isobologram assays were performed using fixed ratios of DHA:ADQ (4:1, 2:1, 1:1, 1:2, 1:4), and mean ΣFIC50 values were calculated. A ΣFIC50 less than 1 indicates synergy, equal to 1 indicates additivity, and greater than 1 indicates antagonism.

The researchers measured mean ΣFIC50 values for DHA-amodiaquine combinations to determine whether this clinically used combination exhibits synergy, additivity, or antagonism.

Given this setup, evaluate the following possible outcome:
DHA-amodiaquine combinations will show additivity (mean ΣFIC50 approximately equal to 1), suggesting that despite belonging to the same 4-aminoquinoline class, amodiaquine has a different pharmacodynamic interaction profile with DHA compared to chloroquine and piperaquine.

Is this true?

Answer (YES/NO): NO